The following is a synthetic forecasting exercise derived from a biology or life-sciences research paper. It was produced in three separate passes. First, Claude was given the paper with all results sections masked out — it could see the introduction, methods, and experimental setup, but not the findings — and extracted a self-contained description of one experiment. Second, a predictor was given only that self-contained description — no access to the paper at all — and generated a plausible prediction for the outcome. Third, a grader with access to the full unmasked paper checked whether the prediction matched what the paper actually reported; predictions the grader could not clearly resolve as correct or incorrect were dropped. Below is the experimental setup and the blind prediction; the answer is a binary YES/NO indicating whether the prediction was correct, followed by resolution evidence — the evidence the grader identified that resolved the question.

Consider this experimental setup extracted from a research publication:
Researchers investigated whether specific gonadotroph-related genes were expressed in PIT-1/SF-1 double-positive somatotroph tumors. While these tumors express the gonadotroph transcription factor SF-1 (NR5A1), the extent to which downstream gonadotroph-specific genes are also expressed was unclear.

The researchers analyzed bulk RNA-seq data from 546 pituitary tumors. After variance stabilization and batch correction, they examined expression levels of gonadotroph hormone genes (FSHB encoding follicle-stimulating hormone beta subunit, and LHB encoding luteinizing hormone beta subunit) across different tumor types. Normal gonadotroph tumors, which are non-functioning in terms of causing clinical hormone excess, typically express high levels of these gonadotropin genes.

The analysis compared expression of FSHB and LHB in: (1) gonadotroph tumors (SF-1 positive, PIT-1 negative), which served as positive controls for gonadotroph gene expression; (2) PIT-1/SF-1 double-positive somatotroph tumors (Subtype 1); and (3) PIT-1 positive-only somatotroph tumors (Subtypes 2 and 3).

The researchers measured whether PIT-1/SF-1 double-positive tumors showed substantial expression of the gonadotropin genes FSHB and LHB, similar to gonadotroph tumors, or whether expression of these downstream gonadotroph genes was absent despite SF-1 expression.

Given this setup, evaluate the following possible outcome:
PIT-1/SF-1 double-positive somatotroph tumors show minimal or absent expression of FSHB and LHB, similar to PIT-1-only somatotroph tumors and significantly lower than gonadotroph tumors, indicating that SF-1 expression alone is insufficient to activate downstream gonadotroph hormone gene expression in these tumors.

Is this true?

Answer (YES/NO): NO